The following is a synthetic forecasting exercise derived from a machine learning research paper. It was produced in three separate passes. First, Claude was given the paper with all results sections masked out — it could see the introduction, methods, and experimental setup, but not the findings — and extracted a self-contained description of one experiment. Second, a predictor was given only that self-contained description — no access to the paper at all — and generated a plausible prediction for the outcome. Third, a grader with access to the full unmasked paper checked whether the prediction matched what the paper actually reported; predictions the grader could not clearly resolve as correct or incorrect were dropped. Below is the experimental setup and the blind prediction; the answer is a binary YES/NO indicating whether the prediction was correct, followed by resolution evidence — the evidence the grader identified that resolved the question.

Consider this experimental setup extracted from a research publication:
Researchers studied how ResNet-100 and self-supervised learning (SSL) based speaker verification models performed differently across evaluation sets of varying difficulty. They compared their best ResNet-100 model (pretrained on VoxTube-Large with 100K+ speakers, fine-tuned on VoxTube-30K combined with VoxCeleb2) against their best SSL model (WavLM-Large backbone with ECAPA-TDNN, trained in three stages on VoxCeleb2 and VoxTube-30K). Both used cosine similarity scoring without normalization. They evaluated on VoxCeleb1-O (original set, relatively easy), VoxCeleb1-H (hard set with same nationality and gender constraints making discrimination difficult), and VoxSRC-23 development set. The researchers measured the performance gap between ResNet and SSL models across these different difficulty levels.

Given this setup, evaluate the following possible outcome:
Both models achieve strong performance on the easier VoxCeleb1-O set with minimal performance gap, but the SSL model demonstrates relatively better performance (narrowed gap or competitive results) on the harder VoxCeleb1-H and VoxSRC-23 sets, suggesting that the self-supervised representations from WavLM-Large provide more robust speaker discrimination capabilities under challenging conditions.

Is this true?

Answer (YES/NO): NO